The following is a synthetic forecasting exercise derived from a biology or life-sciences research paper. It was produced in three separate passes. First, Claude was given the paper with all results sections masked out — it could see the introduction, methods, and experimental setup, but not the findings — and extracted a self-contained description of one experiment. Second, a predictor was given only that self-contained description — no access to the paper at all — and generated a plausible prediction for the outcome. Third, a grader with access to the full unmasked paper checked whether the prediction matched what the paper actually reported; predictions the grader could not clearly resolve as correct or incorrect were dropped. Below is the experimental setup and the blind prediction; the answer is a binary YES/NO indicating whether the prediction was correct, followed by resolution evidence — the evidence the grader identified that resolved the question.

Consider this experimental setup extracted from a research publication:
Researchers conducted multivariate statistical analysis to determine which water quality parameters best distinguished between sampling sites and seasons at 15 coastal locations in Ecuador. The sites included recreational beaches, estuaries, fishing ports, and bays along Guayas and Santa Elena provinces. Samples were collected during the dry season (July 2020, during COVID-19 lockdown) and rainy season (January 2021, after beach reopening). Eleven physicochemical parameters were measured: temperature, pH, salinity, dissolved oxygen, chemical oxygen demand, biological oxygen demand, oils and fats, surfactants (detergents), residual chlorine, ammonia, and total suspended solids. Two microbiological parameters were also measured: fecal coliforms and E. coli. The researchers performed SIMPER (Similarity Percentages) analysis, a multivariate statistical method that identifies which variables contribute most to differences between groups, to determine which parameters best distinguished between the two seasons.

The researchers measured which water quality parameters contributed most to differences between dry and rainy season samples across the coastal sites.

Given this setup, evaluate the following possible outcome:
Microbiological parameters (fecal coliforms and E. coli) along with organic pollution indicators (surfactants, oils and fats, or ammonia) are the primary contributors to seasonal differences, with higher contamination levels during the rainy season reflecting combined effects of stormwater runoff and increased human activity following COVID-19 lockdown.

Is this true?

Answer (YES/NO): NO